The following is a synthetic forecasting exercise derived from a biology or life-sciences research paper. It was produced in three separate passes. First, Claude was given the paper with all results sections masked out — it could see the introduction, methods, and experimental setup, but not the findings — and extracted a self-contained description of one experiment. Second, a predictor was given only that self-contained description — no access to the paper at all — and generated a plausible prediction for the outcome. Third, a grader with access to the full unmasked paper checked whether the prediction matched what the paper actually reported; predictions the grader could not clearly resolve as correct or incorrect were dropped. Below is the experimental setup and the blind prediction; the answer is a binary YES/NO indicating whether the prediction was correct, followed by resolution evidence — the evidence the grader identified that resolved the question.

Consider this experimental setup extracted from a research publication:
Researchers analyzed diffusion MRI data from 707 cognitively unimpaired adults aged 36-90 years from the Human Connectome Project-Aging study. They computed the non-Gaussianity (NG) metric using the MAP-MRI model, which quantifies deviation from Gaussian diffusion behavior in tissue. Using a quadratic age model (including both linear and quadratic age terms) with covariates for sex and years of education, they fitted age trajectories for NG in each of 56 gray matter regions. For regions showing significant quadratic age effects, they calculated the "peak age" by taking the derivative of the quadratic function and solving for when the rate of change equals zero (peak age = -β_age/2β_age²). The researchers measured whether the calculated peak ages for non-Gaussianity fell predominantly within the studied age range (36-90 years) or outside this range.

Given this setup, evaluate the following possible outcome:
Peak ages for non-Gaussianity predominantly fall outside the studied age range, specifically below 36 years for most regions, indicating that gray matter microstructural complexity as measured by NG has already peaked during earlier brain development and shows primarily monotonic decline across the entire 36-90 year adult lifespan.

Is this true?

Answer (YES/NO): NO